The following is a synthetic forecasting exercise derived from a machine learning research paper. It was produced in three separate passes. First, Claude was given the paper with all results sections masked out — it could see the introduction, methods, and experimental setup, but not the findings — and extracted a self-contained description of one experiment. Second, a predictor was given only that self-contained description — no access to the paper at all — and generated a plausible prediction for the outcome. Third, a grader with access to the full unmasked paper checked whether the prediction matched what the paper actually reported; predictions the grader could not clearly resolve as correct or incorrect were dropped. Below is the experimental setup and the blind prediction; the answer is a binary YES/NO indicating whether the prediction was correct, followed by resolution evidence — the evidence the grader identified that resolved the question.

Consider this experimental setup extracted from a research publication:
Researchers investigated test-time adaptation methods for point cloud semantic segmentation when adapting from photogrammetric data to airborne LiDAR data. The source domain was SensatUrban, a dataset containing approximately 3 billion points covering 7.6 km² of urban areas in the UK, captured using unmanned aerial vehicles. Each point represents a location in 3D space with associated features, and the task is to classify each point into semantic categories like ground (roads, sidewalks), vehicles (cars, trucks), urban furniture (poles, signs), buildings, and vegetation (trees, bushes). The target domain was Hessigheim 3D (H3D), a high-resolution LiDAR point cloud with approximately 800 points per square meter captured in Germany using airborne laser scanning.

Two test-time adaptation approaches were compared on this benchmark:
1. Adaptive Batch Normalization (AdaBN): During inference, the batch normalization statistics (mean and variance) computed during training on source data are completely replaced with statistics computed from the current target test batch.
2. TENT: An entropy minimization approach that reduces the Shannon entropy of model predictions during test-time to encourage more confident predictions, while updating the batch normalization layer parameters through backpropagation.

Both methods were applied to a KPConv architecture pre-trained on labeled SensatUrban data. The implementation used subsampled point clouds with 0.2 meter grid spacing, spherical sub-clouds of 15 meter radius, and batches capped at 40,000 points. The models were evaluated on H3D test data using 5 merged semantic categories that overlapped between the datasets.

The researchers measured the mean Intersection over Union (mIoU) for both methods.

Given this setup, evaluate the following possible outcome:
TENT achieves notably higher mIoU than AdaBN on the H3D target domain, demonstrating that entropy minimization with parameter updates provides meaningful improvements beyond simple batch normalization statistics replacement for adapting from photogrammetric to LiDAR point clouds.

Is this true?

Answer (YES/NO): NO